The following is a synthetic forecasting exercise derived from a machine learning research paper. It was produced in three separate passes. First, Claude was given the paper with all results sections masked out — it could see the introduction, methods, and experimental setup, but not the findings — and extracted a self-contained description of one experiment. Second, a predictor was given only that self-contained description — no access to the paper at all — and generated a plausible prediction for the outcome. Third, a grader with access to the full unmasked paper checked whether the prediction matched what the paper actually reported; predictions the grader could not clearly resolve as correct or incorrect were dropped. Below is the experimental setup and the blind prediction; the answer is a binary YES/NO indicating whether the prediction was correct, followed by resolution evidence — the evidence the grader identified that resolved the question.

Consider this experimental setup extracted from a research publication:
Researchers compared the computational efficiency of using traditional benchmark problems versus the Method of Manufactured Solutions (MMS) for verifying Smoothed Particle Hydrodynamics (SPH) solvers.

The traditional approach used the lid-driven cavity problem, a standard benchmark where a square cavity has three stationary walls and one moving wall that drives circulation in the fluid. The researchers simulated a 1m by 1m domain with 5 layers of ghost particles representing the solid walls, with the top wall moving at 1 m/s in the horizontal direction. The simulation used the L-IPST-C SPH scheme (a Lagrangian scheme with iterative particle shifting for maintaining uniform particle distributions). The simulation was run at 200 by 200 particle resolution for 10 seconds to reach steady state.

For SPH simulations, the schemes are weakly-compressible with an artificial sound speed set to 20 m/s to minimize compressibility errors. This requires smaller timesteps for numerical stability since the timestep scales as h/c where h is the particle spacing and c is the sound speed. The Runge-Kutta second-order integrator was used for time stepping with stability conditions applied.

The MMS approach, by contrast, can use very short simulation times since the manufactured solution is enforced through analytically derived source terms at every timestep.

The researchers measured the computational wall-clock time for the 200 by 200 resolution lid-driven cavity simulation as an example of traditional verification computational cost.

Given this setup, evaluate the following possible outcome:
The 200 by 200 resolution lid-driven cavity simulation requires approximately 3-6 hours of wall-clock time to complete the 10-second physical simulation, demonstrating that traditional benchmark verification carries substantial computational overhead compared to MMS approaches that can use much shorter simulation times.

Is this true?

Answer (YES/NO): NO